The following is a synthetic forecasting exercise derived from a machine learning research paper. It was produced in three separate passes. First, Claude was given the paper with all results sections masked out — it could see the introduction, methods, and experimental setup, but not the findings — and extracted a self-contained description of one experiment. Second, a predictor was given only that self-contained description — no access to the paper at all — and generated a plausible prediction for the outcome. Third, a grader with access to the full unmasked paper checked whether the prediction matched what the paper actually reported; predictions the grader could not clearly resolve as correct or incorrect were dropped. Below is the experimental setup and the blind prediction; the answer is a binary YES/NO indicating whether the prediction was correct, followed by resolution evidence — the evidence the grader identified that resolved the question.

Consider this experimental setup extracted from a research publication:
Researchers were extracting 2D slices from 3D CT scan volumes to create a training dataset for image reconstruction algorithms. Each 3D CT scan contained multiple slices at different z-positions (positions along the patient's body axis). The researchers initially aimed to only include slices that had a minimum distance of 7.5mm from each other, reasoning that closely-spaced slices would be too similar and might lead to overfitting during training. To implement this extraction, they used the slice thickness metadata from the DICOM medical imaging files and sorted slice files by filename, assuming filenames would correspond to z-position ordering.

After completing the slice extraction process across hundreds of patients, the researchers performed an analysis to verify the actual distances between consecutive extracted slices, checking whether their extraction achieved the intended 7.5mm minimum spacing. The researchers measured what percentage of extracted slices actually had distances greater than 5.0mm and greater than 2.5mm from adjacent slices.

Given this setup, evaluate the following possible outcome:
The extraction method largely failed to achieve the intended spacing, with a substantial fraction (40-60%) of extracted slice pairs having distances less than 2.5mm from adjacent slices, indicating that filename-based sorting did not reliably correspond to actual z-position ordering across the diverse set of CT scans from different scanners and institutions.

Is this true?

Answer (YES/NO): NO